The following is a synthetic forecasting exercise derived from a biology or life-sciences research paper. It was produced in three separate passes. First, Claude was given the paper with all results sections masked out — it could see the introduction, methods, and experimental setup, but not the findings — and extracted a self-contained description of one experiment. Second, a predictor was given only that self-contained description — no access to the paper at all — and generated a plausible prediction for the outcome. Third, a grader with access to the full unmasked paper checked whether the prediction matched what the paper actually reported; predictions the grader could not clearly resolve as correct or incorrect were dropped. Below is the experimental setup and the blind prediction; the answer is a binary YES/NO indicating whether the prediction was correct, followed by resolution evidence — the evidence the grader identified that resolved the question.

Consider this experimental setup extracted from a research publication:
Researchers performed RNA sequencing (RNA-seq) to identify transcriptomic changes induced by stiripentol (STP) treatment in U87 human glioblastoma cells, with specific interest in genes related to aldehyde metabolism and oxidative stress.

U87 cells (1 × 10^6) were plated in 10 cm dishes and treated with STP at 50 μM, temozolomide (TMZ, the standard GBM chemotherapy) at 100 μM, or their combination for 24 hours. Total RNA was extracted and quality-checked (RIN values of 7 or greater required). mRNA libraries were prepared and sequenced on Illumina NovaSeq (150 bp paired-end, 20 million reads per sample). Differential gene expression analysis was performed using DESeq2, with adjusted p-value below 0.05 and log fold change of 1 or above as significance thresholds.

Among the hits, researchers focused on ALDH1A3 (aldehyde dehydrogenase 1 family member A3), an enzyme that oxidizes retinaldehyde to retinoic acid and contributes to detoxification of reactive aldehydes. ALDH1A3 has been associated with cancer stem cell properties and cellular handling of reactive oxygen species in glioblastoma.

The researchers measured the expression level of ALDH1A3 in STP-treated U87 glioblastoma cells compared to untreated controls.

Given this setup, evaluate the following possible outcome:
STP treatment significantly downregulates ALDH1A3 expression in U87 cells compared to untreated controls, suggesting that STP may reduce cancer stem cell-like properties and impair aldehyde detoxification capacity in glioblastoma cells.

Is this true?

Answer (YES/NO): YES